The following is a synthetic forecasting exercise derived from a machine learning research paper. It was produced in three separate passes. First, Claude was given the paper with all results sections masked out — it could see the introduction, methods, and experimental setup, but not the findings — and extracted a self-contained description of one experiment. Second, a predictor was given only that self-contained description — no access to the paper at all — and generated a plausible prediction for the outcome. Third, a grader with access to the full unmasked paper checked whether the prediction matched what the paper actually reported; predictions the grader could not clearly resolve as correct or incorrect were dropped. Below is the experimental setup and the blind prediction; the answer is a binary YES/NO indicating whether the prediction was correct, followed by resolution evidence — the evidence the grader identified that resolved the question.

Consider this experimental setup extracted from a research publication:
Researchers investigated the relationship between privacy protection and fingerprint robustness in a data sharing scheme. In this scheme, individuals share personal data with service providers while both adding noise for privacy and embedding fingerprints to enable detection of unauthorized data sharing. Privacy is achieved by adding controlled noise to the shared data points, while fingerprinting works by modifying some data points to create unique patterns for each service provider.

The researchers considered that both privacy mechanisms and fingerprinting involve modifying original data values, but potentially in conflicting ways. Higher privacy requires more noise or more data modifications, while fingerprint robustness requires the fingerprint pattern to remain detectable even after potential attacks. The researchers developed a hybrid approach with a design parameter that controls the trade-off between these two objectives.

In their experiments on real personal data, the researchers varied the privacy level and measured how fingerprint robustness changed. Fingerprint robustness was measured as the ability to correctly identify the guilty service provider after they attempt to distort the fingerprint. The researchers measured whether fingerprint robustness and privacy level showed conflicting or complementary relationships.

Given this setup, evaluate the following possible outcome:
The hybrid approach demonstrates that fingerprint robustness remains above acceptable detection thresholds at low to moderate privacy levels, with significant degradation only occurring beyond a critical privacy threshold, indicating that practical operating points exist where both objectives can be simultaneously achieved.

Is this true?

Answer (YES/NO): YES